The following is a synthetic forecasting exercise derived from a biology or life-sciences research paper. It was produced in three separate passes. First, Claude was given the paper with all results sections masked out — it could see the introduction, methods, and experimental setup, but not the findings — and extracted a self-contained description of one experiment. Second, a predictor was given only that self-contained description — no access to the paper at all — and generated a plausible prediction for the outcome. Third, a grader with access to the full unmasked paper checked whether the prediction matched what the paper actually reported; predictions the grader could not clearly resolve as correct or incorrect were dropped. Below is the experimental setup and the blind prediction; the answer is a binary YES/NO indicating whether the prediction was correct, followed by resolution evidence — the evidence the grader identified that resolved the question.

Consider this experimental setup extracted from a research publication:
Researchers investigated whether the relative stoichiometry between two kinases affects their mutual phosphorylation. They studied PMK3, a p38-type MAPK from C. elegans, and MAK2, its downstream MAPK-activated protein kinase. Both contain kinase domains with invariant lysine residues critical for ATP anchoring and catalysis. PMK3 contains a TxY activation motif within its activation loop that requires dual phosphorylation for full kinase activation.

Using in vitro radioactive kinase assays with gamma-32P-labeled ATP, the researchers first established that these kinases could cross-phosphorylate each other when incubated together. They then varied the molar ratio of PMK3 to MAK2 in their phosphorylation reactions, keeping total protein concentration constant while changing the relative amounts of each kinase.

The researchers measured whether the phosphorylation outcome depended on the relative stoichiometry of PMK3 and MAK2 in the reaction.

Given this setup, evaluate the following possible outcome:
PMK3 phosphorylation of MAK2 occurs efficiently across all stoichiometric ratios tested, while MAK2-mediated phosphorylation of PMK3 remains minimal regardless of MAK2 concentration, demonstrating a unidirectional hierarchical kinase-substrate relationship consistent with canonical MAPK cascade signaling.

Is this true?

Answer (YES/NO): NO